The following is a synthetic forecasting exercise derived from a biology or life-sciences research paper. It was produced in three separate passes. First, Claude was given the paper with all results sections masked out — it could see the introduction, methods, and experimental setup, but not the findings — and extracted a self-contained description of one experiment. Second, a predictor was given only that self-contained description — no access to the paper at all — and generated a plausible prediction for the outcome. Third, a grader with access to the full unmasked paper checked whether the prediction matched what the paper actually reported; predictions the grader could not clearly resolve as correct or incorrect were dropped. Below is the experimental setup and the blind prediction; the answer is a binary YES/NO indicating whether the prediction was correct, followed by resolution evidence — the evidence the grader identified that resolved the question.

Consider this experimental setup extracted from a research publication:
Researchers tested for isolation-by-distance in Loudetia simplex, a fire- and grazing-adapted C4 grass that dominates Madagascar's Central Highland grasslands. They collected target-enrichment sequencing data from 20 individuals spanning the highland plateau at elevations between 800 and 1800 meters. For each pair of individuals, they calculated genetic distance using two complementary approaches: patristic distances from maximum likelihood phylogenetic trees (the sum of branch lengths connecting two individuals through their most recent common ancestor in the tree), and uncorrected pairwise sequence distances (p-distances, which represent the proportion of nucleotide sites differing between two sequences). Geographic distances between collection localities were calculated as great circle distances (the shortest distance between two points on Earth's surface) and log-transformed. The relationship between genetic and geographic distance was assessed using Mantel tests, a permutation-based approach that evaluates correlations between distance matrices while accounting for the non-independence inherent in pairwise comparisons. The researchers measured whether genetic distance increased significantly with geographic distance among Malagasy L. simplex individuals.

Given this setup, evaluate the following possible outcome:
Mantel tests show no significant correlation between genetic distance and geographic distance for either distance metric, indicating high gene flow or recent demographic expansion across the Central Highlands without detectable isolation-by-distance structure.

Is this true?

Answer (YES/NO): NO